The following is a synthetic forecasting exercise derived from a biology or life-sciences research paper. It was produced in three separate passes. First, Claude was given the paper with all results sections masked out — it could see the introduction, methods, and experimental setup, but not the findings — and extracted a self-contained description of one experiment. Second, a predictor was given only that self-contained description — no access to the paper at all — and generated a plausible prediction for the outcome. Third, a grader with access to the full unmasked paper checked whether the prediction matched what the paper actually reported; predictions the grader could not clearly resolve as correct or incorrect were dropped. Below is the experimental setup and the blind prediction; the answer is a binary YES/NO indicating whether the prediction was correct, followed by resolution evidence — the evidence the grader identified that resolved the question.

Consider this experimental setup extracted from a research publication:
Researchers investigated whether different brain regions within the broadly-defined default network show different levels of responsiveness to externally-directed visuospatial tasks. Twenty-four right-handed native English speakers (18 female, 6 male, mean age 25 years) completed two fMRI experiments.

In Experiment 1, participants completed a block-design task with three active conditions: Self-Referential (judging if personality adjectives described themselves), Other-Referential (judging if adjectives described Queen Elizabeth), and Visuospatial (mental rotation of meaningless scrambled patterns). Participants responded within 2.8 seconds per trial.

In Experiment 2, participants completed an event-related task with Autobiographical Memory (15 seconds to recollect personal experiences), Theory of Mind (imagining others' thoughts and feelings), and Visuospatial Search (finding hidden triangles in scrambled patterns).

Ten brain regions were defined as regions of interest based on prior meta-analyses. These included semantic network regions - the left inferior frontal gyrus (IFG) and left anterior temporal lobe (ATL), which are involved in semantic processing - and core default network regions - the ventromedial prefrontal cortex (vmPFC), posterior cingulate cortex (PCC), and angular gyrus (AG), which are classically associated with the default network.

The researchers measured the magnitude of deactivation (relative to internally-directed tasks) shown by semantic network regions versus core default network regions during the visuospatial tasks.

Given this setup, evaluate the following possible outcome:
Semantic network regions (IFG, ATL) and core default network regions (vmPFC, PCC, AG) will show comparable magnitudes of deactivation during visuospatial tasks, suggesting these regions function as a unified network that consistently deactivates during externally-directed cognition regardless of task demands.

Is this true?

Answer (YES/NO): NO